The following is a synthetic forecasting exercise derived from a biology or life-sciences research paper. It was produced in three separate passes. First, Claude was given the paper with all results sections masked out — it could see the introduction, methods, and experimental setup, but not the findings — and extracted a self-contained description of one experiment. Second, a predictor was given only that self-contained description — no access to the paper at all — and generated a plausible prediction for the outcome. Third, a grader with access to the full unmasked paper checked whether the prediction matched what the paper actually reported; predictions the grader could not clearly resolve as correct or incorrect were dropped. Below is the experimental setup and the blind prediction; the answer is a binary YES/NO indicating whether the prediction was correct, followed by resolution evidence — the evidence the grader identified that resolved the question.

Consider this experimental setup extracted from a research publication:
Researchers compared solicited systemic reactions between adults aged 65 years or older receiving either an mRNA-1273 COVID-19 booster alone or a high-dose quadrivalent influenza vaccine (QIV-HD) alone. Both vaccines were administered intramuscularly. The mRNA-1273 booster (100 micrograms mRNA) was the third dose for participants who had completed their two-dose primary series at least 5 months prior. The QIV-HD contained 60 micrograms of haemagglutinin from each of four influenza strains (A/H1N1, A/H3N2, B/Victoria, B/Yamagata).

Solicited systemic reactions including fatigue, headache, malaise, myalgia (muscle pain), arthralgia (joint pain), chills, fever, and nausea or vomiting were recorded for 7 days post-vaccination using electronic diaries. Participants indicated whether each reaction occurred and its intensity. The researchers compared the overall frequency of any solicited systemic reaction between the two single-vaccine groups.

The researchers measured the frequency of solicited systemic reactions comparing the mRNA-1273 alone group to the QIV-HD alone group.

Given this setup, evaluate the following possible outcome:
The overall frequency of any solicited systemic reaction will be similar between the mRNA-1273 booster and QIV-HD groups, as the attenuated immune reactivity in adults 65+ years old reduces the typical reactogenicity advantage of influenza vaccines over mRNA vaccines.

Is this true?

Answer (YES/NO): NO